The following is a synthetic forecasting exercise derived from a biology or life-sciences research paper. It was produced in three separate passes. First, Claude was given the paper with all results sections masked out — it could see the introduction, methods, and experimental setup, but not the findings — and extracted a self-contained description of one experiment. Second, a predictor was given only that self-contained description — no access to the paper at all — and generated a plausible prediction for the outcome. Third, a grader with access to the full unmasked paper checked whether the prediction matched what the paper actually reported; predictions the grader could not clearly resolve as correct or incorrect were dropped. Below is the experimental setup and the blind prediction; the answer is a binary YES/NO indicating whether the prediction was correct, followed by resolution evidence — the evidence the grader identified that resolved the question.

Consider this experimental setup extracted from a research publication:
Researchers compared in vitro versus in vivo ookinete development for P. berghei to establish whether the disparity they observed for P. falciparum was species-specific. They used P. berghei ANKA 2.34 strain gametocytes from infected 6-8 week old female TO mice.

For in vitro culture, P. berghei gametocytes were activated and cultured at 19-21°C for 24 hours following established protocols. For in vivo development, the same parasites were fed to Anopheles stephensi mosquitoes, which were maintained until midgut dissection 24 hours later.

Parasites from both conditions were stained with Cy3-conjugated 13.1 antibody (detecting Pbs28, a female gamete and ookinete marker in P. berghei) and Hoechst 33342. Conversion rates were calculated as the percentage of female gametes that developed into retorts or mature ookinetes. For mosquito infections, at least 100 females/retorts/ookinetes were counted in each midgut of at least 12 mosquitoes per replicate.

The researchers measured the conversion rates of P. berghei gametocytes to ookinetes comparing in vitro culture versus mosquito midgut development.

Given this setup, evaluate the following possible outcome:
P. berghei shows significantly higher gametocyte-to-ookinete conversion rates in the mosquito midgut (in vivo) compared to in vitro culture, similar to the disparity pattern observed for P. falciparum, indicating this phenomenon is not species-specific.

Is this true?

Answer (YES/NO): NO